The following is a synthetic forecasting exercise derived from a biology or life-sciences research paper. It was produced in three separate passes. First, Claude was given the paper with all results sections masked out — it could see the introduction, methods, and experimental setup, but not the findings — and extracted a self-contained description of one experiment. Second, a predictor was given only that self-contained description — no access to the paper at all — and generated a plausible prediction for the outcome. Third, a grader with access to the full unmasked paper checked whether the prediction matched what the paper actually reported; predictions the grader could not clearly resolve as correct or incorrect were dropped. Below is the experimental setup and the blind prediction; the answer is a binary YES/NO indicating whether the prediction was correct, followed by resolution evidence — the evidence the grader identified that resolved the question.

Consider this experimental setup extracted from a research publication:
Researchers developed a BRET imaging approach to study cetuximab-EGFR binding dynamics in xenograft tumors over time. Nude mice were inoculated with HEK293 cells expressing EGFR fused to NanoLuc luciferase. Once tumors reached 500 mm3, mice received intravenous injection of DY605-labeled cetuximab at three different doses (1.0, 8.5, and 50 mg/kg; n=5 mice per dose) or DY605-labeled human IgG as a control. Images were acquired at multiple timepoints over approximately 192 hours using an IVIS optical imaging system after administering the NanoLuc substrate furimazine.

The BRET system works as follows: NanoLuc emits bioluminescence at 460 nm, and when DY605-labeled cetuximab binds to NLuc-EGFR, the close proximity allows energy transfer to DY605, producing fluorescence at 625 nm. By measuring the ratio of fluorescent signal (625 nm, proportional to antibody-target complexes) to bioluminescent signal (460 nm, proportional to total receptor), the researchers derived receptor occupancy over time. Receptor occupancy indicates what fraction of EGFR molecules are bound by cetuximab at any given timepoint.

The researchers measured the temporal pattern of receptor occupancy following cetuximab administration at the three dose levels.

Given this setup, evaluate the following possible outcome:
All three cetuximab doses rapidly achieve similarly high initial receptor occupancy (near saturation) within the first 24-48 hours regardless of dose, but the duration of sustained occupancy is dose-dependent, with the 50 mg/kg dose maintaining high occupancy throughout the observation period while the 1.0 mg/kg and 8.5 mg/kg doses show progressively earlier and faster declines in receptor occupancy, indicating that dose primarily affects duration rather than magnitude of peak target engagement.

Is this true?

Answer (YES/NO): NO